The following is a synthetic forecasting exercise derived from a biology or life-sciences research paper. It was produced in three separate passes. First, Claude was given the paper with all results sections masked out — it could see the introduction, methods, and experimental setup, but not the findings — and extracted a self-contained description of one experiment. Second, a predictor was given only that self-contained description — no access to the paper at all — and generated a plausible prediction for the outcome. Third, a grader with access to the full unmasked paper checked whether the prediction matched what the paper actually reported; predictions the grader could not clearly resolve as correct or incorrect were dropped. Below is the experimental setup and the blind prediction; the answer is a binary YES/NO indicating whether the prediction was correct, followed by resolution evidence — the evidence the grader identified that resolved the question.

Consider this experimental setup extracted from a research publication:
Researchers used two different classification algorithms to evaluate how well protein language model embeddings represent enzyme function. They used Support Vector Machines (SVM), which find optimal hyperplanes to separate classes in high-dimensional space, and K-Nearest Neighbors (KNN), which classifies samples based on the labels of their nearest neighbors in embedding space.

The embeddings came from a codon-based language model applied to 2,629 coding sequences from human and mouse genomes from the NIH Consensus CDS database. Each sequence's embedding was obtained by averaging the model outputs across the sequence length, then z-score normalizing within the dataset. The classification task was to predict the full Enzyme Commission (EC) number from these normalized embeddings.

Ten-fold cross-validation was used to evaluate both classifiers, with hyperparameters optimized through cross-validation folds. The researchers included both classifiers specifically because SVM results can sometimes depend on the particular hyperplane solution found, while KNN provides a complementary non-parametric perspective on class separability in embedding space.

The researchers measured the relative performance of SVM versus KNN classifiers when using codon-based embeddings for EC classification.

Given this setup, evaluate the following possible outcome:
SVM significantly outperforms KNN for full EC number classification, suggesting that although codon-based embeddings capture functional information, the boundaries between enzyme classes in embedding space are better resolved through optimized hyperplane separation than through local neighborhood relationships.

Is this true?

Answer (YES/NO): NO